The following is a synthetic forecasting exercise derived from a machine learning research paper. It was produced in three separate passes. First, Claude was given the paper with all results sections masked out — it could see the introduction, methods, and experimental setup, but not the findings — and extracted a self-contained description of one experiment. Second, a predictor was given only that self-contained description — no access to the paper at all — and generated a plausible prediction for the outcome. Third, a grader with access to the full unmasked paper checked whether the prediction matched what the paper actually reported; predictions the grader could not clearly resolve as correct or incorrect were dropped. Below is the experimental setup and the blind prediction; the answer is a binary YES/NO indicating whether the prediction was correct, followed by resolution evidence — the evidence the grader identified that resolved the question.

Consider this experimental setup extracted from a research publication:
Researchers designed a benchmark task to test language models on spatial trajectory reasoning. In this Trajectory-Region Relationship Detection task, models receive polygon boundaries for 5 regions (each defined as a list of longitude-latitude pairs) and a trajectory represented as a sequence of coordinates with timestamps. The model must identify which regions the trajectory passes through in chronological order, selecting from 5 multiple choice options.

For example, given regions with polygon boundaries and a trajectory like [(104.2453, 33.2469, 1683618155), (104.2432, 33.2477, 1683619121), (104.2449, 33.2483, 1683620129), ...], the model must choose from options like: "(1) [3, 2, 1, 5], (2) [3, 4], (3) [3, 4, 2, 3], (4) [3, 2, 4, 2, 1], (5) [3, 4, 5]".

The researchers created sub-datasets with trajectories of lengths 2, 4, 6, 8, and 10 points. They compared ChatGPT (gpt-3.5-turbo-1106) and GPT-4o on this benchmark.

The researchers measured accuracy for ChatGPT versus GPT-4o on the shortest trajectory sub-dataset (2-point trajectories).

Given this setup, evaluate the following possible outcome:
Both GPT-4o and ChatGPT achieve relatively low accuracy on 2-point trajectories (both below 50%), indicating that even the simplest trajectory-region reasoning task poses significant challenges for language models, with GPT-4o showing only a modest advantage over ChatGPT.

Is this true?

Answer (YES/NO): NO